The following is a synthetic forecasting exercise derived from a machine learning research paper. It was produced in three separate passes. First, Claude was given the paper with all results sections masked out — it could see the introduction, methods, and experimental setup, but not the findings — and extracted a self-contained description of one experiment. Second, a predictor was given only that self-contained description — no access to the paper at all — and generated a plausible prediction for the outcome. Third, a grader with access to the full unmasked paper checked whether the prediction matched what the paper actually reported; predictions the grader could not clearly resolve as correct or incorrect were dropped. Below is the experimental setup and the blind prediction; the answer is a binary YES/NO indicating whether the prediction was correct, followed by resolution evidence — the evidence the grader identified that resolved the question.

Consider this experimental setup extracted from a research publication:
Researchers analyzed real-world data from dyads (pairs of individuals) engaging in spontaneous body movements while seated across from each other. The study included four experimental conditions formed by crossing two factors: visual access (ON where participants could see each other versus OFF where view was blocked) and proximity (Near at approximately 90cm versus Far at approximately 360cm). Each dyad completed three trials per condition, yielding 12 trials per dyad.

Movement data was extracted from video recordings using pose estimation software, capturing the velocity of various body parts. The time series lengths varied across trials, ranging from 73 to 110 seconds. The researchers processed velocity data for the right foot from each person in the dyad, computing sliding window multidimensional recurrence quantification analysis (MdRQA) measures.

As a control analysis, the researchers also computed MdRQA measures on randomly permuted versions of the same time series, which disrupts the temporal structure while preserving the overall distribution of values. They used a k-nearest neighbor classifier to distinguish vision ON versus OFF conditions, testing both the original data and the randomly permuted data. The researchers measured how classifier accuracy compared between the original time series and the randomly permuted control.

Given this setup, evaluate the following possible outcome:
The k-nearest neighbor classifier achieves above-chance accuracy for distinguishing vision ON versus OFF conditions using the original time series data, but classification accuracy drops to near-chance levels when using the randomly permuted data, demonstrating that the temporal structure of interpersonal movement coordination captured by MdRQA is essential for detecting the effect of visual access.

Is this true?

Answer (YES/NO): YES